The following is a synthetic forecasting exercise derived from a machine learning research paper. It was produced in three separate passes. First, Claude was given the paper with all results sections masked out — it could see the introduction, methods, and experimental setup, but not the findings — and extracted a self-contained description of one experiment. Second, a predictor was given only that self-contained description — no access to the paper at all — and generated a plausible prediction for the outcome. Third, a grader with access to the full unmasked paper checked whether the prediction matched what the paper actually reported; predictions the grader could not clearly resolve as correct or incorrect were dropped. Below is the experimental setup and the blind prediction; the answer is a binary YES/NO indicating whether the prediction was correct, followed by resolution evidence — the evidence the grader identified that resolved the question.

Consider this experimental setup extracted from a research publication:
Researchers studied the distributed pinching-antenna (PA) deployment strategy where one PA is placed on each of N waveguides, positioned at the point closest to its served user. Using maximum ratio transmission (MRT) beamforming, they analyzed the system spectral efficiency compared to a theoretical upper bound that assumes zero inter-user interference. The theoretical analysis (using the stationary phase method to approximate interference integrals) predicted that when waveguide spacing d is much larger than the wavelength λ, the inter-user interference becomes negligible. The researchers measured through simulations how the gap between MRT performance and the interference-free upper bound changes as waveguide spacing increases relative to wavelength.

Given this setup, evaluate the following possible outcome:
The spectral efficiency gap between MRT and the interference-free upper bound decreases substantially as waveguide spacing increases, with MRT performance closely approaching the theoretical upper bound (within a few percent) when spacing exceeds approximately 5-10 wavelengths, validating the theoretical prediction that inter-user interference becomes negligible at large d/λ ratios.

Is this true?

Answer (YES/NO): NO